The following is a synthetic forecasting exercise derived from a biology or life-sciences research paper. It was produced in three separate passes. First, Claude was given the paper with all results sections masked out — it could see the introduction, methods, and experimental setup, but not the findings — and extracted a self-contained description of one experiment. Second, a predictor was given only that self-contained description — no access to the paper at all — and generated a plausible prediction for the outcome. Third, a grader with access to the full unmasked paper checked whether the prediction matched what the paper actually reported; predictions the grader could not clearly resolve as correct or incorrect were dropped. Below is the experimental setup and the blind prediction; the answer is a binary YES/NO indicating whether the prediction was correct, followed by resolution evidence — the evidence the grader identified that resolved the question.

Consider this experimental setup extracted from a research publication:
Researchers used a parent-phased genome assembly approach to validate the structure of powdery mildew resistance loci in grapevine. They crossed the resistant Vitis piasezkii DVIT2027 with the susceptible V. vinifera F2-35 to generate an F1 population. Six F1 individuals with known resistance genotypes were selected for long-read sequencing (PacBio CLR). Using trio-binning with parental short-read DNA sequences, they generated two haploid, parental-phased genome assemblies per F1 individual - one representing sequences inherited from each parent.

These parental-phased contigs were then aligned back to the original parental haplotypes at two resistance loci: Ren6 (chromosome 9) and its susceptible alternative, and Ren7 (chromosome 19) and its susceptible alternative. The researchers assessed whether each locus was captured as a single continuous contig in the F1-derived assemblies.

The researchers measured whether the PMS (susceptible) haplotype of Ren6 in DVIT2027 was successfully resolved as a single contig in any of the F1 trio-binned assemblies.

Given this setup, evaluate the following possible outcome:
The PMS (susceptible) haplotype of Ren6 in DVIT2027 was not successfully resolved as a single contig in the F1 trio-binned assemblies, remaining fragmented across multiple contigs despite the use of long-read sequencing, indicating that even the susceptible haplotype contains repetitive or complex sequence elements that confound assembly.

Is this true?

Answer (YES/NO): YES